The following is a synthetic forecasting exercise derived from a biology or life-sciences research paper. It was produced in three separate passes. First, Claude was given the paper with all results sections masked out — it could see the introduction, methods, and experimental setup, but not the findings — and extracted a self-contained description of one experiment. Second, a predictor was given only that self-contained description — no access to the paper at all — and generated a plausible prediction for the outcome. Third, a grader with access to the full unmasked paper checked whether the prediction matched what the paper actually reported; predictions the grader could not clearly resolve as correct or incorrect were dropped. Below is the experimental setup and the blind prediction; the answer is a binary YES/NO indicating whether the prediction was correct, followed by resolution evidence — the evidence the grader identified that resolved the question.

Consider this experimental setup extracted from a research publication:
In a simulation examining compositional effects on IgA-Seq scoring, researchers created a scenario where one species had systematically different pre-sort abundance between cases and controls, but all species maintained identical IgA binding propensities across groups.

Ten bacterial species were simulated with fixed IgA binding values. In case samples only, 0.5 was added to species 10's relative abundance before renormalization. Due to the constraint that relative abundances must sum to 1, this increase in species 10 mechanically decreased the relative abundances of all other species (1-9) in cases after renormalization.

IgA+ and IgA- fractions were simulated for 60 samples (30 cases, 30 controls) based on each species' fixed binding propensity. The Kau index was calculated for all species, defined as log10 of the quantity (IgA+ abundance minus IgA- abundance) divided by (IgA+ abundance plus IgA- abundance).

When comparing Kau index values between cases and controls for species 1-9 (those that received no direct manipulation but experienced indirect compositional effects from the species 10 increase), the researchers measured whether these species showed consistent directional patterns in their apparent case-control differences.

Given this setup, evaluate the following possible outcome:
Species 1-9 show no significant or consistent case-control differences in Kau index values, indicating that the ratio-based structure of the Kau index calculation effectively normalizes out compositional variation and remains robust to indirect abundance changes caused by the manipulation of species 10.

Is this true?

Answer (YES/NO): NO